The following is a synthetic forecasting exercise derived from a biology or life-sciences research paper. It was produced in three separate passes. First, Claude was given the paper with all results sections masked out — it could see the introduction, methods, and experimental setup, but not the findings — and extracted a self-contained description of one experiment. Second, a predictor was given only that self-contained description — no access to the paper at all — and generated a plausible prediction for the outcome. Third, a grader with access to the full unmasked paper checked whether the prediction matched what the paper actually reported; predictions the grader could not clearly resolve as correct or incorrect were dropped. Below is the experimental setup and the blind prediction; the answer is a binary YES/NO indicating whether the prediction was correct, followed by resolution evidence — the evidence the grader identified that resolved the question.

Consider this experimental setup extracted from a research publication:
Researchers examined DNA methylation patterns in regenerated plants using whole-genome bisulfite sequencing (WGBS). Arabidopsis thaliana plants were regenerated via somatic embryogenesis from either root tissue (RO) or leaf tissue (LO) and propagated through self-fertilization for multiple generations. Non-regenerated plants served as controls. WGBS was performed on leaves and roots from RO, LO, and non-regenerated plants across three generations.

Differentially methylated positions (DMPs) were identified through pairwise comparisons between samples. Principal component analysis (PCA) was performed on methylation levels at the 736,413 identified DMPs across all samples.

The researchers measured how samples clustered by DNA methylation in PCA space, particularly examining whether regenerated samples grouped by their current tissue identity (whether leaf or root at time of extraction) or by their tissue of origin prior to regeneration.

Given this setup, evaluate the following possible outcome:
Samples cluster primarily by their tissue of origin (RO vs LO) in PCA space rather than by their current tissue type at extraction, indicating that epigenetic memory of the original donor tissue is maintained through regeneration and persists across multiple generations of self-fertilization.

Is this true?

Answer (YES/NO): NO